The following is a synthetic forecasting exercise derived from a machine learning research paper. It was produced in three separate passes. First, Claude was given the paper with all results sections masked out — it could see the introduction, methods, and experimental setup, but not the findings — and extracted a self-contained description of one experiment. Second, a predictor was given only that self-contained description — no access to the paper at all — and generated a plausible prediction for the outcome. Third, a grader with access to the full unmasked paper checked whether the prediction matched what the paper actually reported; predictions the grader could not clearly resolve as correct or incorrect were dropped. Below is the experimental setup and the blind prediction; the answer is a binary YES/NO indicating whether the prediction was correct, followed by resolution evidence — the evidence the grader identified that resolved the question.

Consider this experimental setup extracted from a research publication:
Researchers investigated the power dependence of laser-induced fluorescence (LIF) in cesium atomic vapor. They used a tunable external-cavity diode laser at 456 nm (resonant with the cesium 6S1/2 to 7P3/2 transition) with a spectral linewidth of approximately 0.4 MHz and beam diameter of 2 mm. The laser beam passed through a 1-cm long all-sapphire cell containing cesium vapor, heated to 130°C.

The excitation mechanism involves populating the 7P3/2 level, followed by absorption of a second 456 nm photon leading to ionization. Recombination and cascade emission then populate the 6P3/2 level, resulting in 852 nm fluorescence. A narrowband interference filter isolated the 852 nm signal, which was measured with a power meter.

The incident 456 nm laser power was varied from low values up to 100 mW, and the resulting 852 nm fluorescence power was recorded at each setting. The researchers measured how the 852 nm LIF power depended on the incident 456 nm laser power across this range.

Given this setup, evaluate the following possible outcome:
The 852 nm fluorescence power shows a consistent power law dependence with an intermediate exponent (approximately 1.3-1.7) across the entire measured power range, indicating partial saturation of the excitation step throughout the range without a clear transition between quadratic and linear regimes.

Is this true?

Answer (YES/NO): NO